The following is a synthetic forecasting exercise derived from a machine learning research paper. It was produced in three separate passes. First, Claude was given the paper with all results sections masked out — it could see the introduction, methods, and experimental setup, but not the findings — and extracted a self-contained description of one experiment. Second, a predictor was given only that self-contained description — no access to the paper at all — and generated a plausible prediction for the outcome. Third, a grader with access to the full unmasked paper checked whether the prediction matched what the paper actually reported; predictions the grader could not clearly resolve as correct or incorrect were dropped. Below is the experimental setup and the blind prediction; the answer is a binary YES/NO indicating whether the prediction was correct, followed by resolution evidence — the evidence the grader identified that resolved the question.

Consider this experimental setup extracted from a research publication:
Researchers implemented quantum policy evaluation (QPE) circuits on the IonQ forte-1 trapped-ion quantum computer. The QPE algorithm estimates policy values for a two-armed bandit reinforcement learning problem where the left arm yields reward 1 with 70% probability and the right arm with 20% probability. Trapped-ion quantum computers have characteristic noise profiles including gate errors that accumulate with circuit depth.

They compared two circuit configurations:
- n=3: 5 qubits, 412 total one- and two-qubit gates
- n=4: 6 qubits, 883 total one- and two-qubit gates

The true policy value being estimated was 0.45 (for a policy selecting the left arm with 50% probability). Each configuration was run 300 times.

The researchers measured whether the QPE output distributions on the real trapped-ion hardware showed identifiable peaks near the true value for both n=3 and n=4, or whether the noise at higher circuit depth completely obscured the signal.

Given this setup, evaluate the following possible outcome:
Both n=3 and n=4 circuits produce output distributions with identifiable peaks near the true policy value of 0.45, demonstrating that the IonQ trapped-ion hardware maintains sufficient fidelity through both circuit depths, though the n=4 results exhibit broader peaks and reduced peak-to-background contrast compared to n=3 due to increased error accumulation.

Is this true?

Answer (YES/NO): NO